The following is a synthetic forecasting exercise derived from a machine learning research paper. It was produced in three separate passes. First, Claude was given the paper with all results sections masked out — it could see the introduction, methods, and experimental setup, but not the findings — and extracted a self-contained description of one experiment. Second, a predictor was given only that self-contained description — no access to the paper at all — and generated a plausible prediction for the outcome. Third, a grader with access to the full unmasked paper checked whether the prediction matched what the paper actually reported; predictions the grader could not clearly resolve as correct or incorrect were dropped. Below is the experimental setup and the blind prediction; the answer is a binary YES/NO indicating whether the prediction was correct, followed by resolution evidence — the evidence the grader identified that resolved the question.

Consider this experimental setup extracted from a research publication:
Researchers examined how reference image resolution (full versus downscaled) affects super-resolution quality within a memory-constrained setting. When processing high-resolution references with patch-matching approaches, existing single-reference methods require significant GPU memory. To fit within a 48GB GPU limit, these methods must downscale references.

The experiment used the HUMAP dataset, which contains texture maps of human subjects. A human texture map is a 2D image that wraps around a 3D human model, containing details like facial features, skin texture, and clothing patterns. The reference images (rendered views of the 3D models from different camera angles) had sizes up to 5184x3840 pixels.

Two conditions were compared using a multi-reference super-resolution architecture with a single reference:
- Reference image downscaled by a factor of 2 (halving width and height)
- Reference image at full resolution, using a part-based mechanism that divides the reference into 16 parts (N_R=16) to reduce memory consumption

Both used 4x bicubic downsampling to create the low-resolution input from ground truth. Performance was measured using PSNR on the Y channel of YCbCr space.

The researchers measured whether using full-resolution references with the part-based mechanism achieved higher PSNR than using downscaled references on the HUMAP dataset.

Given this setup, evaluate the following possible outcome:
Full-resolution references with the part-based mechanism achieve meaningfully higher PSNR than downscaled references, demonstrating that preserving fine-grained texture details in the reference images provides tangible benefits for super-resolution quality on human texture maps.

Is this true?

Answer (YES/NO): YES